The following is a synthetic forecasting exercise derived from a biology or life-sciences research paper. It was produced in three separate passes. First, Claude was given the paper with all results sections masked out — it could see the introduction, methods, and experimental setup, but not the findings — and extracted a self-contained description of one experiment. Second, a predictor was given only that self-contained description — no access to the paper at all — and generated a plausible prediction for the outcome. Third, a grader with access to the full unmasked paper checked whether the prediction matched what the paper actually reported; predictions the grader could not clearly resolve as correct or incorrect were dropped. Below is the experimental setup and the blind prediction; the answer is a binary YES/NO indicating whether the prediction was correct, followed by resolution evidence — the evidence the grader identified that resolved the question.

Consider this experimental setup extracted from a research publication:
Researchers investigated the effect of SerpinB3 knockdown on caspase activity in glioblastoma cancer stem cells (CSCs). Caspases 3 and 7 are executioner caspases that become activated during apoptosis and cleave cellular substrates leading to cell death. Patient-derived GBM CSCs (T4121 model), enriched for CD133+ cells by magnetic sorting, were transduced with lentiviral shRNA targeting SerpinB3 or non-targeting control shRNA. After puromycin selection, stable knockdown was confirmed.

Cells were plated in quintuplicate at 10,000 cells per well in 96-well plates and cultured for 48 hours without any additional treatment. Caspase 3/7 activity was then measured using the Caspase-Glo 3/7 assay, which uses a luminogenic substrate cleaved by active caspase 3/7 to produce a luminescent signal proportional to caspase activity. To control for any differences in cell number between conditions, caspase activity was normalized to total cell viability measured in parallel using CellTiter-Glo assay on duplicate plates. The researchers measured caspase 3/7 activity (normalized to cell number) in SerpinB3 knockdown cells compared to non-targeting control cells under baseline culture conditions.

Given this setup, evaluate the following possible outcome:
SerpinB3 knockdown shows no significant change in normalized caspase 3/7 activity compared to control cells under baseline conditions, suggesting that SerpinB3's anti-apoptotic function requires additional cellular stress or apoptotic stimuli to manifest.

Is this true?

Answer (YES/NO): NO